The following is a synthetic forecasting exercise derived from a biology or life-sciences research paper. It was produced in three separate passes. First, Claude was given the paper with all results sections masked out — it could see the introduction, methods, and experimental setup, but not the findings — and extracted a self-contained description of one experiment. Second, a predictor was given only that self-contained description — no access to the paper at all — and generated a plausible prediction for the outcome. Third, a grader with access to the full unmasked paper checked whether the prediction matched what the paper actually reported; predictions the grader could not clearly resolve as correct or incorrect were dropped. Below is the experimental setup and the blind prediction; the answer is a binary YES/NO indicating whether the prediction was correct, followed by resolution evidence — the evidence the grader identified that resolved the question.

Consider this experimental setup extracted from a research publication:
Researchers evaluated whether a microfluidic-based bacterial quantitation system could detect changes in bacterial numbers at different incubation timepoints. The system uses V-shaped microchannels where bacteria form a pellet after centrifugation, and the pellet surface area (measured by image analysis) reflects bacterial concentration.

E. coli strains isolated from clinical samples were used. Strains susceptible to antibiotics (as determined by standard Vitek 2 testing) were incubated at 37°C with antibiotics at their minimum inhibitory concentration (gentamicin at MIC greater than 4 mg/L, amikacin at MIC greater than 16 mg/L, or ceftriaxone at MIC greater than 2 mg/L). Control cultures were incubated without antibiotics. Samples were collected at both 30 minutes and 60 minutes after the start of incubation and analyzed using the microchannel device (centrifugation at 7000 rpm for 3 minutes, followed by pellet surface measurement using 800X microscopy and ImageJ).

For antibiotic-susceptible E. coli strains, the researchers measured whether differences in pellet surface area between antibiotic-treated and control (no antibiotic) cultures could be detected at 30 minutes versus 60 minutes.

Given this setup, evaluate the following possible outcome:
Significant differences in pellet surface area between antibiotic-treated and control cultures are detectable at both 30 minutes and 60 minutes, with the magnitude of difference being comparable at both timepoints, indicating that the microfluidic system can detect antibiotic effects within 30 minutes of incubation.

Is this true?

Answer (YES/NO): NO